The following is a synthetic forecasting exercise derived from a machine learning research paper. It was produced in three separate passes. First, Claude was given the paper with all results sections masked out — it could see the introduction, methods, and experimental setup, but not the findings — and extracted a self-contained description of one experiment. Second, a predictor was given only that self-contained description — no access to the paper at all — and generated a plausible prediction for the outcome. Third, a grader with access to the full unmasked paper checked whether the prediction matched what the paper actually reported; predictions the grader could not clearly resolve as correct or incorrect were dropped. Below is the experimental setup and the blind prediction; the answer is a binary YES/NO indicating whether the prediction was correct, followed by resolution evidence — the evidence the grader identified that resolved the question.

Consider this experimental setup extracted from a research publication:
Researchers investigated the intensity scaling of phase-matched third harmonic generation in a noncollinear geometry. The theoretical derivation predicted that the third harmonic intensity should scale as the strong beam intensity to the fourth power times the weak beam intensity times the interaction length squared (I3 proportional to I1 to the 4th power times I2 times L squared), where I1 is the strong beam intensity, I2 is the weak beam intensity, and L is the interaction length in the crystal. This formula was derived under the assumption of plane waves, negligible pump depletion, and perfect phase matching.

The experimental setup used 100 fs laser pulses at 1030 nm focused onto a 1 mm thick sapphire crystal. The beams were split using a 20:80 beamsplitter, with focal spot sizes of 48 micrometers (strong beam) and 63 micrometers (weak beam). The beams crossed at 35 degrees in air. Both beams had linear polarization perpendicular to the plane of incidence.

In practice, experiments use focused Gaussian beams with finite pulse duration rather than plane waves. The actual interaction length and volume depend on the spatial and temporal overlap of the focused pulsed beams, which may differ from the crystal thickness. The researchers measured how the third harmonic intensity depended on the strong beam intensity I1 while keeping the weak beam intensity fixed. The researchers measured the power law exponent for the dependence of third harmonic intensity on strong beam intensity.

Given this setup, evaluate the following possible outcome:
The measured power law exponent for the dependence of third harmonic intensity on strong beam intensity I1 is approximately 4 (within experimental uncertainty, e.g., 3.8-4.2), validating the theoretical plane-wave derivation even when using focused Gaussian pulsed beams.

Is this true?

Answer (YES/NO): YES